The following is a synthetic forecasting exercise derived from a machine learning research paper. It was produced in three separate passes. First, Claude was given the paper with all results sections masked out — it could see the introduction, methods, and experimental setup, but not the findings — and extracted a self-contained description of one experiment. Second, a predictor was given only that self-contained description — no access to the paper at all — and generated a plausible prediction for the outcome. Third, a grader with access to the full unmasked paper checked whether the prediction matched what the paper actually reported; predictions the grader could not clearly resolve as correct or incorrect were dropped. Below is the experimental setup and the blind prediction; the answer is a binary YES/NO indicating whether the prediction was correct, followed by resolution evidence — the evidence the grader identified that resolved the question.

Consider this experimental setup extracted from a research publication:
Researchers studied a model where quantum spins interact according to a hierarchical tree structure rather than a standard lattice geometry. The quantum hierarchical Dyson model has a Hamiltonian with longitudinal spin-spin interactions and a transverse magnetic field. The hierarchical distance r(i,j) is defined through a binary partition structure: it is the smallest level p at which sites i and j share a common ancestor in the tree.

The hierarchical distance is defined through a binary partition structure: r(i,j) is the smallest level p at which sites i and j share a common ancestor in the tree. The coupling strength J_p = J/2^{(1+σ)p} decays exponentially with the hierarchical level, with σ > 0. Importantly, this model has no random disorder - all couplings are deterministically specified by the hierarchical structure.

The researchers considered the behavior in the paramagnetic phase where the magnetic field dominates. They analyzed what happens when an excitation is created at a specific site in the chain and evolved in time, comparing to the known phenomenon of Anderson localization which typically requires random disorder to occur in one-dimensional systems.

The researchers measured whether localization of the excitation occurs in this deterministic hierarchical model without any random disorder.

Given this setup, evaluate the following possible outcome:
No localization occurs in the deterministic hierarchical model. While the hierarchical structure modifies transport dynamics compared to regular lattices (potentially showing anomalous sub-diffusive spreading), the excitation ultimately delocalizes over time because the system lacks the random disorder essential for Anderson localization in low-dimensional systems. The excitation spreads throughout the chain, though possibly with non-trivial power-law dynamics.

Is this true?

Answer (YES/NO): NO